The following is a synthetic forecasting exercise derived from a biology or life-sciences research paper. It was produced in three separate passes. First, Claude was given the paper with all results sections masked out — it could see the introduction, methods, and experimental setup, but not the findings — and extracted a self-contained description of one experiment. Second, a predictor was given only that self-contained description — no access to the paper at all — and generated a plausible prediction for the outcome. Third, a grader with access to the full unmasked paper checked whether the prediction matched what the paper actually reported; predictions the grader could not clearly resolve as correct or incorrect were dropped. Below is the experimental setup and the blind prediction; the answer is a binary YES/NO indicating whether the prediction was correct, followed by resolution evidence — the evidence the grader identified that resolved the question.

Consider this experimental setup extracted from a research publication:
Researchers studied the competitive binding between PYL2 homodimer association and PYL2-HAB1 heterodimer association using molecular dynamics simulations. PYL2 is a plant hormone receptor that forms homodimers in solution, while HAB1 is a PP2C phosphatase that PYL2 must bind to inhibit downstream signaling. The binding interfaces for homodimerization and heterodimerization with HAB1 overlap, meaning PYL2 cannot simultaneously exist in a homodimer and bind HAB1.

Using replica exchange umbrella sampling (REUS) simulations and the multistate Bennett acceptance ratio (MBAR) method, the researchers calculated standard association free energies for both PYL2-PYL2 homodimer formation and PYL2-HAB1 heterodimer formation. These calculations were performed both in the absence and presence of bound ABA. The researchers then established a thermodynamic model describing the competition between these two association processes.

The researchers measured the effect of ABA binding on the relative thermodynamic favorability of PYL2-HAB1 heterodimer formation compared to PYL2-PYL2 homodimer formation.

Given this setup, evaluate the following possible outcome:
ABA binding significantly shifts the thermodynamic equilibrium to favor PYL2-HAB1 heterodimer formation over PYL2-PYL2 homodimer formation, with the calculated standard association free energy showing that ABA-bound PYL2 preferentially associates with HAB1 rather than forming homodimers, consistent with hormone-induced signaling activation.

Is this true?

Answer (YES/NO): YES